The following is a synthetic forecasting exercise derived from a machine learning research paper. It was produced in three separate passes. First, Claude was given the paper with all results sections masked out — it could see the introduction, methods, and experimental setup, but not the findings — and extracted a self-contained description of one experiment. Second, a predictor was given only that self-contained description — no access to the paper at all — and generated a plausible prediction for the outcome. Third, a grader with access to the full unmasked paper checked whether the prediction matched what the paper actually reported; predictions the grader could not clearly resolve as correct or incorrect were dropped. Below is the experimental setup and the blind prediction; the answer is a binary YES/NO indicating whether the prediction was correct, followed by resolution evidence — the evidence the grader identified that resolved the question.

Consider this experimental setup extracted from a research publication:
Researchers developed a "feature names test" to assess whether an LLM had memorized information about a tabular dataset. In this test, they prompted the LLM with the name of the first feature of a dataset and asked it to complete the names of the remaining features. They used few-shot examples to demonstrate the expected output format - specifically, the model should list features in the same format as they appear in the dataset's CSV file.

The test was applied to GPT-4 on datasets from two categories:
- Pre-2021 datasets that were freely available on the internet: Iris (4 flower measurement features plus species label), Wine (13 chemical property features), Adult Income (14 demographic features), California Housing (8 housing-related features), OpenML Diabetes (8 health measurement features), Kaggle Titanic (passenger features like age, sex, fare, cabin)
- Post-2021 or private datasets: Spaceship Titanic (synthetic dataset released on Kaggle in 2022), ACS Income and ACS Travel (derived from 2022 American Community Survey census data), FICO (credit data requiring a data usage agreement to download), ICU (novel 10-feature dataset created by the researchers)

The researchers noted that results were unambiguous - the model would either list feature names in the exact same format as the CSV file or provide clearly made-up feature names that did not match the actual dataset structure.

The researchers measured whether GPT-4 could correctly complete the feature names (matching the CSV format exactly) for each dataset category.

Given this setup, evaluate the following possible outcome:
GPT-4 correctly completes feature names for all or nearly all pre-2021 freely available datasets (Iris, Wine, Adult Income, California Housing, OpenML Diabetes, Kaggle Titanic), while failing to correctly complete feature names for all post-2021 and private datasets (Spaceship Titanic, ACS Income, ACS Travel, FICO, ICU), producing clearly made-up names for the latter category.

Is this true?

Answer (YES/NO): NO